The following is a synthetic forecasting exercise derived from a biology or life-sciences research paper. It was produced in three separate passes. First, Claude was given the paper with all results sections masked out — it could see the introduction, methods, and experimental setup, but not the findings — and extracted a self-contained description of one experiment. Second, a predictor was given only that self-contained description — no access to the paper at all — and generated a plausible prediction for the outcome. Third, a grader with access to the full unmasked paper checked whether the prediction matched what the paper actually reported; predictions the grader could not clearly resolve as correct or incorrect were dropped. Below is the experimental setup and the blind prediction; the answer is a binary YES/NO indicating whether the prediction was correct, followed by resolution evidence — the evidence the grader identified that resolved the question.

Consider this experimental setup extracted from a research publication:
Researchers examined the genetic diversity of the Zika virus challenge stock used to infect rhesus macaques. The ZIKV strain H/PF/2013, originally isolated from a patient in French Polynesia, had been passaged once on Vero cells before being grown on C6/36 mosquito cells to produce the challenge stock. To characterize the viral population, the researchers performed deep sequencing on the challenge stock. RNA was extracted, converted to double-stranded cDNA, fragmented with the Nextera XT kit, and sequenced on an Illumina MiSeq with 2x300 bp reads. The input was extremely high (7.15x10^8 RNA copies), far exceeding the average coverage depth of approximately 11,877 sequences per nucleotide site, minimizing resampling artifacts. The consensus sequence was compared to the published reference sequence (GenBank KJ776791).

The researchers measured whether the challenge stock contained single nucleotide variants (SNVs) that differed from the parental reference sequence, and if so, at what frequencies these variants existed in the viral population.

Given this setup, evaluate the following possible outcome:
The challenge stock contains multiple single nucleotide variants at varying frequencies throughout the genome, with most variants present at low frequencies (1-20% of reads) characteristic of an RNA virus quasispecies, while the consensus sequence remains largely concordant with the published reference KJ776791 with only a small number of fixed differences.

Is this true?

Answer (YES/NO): NO